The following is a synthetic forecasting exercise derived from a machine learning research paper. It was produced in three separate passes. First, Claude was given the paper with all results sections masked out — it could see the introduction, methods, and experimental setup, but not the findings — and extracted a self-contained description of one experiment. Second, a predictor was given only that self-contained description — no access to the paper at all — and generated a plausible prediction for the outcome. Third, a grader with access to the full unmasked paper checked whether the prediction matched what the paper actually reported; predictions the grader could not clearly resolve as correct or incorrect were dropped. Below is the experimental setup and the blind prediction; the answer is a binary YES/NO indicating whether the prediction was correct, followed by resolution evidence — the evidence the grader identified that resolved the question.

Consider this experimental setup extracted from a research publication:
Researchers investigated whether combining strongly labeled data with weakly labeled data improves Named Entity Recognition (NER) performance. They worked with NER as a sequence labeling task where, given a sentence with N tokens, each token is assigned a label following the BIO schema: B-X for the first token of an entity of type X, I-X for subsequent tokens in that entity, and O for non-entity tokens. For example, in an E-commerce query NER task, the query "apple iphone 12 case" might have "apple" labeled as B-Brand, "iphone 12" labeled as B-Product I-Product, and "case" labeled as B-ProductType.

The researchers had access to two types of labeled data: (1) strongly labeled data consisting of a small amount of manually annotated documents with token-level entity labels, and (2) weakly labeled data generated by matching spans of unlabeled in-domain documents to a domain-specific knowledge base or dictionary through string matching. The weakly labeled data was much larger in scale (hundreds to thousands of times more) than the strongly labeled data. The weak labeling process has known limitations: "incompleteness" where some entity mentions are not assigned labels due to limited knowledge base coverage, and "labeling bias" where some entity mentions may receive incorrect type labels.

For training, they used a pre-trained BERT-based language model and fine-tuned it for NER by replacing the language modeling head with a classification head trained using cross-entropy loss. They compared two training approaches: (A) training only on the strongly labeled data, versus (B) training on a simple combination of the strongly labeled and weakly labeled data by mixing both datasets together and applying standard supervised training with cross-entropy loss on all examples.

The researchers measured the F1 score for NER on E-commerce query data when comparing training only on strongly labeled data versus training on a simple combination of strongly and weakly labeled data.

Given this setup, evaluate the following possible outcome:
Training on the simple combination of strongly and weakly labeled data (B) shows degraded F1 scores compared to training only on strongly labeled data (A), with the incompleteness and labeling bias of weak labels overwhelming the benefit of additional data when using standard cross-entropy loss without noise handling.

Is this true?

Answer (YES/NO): YES